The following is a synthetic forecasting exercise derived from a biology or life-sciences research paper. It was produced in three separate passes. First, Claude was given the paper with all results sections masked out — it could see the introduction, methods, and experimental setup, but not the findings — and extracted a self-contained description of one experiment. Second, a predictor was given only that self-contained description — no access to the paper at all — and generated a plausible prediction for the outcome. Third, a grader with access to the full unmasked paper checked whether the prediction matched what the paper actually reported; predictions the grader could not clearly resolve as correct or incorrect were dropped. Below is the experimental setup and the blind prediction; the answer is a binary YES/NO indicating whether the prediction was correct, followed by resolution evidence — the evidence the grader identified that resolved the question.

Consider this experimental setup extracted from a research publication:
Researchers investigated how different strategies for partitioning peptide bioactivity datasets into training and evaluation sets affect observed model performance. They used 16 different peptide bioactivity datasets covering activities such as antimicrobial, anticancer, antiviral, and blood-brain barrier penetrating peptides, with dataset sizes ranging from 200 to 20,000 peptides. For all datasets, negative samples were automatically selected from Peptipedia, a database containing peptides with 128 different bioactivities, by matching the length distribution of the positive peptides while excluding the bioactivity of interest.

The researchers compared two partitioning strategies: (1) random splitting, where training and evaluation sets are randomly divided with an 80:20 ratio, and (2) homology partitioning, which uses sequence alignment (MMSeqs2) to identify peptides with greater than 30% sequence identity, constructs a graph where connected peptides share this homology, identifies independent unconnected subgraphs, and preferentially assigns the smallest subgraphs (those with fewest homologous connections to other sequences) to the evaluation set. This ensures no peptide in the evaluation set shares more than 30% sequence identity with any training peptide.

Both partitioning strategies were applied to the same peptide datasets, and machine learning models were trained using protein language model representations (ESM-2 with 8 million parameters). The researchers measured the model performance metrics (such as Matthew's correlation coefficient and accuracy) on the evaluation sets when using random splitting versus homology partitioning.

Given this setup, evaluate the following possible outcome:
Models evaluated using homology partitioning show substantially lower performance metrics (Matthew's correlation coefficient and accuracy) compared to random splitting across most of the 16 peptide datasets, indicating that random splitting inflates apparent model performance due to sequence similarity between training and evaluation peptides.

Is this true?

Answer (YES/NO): YES